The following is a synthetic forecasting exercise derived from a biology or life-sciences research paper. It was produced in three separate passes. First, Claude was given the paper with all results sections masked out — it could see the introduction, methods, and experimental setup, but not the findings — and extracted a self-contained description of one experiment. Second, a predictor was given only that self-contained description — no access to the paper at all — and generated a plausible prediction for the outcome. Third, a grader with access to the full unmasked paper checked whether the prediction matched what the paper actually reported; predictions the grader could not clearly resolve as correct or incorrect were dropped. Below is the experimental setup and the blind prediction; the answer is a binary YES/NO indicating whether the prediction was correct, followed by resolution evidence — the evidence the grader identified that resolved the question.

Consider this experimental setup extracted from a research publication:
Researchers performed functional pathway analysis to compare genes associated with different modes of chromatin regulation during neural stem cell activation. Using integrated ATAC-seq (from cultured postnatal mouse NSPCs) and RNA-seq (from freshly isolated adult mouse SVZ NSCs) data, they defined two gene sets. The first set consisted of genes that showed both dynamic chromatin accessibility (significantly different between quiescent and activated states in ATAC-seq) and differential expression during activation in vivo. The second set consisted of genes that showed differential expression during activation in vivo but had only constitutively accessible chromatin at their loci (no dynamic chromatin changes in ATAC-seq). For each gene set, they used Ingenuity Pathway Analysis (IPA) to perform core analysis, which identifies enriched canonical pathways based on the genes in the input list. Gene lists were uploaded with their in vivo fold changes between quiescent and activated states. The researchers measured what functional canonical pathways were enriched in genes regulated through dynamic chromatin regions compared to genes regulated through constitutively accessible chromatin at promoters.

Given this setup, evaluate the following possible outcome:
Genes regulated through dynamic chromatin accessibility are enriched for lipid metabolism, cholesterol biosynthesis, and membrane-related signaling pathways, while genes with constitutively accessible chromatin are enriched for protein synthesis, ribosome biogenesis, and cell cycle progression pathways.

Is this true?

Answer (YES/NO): NO